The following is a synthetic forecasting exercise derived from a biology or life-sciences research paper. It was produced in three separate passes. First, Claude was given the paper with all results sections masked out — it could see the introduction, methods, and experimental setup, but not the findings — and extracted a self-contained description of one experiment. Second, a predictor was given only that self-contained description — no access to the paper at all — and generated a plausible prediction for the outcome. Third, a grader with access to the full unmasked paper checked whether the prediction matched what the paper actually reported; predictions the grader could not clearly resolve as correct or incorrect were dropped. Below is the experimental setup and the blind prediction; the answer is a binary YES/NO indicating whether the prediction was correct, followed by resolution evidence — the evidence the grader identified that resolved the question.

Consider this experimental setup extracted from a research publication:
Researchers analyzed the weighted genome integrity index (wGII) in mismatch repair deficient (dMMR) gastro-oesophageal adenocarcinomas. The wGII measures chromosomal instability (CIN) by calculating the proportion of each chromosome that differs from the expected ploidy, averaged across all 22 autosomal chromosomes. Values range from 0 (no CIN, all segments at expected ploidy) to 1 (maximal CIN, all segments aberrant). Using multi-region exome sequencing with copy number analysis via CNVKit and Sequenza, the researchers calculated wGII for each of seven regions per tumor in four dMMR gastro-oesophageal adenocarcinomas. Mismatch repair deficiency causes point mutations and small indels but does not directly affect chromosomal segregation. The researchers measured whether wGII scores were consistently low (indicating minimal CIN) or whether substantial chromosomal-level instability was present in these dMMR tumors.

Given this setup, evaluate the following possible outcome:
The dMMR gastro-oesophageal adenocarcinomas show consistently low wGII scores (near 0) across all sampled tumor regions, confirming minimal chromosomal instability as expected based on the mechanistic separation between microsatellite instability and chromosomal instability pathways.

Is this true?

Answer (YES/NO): NO